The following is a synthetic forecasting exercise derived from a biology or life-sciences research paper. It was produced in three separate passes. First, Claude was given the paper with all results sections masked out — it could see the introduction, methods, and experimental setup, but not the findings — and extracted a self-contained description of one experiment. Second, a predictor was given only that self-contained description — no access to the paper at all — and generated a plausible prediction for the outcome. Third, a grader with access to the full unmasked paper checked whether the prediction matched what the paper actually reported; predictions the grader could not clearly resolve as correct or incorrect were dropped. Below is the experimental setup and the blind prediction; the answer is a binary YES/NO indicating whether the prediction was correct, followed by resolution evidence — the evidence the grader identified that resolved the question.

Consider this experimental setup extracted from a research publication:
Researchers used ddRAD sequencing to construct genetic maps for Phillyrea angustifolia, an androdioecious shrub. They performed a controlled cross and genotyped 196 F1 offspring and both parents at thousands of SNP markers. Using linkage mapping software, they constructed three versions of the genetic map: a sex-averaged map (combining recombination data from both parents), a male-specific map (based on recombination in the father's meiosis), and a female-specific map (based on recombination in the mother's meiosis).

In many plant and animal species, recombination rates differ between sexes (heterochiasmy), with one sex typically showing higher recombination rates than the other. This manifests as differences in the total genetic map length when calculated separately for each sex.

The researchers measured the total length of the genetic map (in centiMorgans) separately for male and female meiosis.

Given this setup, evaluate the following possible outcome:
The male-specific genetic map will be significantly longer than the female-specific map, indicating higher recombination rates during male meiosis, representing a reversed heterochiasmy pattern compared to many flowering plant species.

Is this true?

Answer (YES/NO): NO